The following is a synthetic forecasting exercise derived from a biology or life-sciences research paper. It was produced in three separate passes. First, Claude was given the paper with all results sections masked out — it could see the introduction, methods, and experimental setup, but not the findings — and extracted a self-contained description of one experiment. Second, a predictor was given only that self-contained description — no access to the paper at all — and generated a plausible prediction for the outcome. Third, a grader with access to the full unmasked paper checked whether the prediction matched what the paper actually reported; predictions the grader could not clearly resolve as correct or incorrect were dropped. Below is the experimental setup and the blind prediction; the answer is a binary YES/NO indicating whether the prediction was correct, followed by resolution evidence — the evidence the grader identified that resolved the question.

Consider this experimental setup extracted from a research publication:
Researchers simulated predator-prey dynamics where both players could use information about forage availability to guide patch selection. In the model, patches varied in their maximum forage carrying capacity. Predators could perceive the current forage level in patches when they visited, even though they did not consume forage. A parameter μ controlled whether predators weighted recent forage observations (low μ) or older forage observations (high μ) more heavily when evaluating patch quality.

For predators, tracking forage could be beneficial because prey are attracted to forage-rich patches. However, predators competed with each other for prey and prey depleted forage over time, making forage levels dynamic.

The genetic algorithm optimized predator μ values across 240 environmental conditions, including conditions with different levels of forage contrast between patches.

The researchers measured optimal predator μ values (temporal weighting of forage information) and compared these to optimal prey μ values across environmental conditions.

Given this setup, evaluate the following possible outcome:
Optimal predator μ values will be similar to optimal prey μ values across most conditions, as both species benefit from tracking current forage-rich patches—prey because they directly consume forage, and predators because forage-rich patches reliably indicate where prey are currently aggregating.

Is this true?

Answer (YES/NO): NO